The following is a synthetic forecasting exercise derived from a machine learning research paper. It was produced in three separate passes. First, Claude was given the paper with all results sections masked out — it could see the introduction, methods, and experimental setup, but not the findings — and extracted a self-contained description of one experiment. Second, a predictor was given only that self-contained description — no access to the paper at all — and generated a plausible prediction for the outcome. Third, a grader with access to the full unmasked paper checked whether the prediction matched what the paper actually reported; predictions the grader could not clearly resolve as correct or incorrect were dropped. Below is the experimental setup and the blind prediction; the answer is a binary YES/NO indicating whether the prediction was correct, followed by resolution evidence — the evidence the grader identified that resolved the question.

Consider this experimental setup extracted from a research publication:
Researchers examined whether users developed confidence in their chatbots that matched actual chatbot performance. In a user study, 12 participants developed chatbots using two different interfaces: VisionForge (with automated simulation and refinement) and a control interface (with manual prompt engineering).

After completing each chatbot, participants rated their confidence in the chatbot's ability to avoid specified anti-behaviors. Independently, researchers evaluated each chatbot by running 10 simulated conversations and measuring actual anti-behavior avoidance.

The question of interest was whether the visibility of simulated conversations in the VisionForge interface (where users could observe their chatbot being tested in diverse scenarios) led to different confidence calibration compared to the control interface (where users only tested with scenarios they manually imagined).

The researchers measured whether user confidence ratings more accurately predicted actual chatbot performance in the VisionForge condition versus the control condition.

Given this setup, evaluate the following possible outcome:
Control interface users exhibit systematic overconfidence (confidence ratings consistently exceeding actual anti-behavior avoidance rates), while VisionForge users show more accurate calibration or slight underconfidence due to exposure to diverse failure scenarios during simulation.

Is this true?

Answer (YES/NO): NO